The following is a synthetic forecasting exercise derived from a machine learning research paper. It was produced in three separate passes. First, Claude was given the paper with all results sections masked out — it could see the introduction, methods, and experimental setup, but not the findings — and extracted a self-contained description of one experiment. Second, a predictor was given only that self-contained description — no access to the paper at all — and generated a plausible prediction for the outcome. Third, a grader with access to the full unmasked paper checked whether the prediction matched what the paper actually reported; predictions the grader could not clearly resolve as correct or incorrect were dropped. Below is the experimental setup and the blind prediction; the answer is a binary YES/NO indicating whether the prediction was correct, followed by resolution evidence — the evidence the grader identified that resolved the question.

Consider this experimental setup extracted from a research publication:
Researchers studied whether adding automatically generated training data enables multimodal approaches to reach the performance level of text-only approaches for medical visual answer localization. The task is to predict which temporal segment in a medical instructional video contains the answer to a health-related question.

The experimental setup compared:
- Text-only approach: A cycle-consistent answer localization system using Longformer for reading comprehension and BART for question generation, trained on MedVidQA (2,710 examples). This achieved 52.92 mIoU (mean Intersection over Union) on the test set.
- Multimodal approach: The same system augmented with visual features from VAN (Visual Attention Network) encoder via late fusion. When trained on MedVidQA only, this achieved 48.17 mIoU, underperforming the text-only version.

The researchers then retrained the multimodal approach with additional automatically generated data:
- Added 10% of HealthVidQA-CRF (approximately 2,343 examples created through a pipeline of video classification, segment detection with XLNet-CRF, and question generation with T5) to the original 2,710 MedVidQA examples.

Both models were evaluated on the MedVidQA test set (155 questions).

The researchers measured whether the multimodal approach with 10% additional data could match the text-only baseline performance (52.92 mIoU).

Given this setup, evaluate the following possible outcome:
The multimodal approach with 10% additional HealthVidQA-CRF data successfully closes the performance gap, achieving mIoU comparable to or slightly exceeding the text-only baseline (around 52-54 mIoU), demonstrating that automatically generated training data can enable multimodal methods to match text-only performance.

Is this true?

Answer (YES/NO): YES